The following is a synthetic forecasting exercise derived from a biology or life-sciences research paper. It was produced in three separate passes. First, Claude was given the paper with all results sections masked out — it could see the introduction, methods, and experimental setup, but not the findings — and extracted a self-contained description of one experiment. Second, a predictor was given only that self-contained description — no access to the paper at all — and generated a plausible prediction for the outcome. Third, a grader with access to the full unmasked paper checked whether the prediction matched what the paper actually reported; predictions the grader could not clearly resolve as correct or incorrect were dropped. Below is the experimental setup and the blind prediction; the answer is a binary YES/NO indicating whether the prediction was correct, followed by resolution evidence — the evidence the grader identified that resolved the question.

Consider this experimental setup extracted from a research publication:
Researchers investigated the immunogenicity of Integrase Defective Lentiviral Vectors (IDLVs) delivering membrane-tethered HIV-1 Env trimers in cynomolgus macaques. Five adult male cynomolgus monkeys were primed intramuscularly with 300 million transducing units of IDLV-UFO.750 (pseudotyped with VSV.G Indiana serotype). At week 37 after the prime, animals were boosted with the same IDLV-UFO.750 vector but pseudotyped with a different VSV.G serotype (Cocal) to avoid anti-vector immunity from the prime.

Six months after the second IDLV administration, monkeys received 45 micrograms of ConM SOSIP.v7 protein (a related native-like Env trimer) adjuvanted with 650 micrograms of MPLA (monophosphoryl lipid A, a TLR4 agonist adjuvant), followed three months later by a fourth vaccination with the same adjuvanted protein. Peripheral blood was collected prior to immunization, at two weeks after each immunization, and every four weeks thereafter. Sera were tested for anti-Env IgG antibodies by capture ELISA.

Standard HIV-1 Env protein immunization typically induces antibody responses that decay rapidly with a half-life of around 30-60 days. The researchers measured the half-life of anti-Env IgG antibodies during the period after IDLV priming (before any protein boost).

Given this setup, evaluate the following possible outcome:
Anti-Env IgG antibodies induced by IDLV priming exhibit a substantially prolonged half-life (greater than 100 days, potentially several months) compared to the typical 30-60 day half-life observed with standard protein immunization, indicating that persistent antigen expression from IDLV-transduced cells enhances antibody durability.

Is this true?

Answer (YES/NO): NO